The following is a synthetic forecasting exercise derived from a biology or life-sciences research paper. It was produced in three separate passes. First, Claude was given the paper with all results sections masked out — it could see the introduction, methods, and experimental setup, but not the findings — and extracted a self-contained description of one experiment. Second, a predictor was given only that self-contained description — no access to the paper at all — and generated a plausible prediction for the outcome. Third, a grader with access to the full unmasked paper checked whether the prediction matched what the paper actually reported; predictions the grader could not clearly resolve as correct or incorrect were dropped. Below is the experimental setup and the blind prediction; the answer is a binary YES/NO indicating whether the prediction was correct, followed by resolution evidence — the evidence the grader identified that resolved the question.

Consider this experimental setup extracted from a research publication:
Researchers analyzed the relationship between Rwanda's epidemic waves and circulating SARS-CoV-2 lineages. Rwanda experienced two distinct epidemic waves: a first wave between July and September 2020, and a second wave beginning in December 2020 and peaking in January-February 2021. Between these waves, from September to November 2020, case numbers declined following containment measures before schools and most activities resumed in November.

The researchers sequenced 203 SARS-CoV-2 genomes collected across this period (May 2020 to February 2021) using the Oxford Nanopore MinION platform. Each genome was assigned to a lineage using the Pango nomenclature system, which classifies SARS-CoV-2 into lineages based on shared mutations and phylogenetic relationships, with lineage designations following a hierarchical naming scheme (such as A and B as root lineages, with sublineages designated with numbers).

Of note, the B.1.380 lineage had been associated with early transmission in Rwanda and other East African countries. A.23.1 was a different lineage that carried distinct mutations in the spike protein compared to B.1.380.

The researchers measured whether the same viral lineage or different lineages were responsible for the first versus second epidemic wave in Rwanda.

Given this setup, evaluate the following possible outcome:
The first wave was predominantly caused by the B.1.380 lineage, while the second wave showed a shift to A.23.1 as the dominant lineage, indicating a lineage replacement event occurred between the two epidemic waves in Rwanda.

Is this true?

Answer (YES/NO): YES